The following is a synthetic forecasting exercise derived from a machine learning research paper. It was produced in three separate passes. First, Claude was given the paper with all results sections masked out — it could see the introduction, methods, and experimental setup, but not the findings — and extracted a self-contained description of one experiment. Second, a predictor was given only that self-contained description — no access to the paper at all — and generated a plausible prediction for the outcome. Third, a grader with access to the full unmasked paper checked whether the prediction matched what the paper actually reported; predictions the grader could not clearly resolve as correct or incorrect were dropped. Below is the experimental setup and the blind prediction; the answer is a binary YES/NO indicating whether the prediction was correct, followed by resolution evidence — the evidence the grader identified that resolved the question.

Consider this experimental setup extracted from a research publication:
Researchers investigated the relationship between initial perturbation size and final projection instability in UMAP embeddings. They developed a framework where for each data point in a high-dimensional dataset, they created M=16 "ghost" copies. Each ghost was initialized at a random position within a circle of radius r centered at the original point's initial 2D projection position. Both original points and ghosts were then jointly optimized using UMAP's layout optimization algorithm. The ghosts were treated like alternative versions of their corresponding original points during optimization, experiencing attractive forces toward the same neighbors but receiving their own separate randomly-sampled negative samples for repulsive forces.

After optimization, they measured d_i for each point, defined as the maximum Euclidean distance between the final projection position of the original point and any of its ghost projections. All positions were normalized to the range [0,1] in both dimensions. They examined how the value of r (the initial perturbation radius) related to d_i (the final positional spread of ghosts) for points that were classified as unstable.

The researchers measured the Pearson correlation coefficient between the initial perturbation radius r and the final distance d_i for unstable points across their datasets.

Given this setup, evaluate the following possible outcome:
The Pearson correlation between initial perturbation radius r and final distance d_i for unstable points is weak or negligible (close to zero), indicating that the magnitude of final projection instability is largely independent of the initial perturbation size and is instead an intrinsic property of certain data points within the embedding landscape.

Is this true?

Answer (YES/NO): YES